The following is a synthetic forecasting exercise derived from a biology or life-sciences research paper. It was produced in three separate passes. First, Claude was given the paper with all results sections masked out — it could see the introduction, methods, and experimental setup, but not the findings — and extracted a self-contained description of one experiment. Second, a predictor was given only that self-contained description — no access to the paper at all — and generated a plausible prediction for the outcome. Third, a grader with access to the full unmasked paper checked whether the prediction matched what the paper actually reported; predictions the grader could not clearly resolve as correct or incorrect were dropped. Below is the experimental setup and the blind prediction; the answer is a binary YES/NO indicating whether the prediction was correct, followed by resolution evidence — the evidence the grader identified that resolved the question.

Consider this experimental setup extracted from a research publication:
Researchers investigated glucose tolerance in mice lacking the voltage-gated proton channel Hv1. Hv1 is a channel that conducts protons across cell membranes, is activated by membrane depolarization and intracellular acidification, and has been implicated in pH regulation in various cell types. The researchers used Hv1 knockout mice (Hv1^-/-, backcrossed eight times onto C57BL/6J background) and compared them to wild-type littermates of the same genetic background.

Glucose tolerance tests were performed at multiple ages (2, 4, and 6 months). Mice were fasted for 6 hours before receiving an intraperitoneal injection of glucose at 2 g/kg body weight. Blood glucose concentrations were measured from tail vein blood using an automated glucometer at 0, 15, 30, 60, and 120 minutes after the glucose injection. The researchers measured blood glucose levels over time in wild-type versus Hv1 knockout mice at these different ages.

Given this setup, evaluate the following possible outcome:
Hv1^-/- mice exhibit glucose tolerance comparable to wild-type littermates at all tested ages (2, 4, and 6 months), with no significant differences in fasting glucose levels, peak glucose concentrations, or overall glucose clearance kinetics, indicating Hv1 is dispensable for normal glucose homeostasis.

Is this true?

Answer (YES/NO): NO